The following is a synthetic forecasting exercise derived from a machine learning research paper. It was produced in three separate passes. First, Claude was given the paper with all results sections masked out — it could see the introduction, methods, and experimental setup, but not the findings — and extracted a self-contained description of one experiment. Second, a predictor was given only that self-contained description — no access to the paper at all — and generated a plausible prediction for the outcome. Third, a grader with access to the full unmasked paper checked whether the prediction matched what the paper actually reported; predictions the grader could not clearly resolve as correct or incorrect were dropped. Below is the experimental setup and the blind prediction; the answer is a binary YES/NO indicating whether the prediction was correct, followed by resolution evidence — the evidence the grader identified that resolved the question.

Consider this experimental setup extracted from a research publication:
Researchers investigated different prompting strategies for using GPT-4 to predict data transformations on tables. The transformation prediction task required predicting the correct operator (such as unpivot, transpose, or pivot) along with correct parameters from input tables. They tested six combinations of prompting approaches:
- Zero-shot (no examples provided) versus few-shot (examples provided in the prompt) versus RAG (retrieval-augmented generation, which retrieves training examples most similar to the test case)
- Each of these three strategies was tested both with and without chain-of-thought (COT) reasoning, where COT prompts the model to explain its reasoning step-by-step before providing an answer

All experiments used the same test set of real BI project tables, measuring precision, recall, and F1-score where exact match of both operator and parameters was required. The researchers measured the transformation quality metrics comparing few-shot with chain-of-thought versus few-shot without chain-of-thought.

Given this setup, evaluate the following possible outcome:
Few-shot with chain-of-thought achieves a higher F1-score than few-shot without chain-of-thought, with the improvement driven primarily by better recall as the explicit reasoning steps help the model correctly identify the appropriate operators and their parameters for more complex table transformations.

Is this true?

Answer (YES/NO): NO